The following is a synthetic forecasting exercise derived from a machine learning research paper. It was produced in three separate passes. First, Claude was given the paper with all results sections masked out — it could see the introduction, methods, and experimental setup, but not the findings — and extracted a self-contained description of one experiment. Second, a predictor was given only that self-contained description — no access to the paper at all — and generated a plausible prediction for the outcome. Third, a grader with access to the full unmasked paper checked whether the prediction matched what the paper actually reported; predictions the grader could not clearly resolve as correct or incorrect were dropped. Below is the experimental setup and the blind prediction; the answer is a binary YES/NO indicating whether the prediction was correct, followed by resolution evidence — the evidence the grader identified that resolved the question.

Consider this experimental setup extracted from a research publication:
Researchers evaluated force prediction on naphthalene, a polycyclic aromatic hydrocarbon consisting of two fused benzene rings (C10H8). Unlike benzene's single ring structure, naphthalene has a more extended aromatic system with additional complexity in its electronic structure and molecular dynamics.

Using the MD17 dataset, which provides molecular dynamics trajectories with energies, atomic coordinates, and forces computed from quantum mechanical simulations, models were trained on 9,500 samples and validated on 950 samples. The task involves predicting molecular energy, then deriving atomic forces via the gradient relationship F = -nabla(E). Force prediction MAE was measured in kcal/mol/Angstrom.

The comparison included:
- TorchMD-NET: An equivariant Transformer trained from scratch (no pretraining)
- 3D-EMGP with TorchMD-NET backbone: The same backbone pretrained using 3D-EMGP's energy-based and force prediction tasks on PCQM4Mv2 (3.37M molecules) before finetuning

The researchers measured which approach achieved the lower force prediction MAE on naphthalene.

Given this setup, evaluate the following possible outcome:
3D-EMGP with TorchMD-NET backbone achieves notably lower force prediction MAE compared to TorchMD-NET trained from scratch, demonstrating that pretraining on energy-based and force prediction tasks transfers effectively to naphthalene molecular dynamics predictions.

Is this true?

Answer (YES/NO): YES